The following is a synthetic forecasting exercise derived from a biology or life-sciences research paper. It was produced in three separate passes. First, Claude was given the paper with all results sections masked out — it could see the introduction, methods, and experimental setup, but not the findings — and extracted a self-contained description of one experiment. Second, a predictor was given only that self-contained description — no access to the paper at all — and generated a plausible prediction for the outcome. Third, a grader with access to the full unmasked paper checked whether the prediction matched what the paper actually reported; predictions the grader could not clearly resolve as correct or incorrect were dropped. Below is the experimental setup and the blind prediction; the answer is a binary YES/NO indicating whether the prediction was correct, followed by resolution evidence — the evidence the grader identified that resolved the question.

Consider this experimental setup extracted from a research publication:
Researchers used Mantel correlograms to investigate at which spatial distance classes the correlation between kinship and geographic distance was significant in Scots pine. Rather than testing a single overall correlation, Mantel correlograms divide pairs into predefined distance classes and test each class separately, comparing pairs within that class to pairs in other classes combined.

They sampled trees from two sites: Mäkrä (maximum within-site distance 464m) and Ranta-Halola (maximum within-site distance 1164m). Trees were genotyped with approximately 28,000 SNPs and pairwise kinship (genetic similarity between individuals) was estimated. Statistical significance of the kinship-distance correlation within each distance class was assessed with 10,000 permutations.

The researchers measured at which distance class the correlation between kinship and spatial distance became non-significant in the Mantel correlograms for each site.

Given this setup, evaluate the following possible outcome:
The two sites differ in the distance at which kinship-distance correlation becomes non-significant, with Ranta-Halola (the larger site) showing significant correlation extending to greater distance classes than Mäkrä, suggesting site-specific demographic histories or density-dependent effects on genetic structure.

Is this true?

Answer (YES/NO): YES